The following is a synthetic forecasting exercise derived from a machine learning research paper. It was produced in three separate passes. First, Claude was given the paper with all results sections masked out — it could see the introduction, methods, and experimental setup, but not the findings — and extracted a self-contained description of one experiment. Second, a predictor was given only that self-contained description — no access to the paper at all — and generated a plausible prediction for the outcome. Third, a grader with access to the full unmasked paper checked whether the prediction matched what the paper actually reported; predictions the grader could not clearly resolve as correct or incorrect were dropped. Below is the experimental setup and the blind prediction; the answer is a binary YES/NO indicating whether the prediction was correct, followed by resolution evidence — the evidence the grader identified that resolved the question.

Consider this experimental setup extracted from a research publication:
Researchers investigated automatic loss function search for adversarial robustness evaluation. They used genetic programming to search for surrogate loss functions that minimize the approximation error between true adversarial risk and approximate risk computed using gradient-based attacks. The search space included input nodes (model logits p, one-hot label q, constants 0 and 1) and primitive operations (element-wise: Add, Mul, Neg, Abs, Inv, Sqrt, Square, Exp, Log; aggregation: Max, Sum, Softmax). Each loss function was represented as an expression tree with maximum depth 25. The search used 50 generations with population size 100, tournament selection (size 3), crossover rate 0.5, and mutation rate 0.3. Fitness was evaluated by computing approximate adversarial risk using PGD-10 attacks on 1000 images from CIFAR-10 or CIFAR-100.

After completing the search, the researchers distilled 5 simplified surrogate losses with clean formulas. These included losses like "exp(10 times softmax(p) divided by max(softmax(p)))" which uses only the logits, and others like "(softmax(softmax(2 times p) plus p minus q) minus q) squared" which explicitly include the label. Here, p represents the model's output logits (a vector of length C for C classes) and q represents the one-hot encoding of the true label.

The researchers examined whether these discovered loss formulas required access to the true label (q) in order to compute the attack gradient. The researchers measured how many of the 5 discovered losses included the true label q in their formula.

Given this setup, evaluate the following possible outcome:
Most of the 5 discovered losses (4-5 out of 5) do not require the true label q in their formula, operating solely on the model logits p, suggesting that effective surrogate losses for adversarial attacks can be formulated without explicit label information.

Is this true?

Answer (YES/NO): NO